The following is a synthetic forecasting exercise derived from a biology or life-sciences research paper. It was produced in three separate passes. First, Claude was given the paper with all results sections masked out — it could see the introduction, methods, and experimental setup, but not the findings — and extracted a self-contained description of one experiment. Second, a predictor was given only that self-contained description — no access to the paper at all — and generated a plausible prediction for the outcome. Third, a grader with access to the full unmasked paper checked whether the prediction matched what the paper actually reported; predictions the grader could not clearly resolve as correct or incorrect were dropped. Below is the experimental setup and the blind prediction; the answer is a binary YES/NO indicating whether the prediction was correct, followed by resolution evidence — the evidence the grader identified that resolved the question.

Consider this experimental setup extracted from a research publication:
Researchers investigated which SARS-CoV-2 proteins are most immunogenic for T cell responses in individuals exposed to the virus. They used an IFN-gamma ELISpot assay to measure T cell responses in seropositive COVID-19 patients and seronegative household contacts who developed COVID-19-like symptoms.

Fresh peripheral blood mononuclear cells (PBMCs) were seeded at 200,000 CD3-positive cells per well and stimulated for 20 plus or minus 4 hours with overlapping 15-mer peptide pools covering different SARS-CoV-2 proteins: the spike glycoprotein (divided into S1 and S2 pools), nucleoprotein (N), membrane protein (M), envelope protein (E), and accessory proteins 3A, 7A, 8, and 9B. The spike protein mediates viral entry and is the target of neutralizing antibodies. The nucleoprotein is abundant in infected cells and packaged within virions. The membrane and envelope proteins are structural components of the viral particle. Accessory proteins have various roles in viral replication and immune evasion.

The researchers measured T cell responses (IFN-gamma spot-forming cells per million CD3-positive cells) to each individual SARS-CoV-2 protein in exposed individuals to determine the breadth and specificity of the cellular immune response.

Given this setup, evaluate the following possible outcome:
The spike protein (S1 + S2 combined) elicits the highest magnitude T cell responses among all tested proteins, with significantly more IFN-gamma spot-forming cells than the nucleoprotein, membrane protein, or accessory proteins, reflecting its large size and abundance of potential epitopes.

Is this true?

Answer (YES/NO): NO